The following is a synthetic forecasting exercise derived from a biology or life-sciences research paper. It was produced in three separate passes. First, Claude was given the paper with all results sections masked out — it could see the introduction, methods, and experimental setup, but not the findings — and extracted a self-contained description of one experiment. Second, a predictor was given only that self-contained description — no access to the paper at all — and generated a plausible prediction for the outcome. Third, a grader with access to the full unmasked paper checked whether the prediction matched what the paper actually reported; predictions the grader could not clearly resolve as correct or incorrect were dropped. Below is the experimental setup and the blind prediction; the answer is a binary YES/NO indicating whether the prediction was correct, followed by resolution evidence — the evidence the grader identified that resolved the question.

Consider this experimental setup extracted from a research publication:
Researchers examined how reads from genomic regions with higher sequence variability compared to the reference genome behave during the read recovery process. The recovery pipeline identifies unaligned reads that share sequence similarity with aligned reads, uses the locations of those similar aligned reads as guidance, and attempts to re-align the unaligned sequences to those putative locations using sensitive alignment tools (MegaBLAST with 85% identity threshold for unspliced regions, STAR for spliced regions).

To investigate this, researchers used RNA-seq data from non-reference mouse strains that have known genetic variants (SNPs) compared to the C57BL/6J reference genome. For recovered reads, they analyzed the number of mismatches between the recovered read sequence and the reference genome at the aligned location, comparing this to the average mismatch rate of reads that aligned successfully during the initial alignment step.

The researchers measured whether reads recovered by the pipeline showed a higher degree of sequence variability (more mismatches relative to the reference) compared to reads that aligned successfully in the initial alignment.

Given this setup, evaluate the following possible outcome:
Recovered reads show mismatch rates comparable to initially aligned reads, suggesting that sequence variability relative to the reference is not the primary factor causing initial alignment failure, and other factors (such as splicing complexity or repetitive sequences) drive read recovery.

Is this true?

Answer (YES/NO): NO